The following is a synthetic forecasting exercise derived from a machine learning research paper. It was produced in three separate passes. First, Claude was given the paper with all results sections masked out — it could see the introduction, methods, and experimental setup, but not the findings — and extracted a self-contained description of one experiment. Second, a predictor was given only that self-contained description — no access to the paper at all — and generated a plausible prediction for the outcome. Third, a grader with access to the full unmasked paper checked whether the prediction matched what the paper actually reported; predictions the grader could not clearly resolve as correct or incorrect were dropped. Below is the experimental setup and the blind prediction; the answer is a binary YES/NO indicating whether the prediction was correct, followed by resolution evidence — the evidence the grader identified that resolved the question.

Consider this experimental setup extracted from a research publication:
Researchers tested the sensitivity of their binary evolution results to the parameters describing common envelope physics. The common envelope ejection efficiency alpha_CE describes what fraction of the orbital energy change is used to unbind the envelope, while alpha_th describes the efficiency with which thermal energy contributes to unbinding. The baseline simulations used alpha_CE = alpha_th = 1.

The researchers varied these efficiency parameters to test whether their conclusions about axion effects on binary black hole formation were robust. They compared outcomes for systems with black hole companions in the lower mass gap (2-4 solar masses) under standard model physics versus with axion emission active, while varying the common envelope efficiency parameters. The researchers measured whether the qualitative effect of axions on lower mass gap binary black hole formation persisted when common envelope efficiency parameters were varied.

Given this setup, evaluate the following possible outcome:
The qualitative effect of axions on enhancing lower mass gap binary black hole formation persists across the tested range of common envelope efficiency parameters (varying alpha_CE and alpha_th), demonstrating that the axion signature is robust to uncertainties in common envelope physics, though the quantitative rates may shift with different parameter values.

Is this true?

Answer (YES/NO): NO